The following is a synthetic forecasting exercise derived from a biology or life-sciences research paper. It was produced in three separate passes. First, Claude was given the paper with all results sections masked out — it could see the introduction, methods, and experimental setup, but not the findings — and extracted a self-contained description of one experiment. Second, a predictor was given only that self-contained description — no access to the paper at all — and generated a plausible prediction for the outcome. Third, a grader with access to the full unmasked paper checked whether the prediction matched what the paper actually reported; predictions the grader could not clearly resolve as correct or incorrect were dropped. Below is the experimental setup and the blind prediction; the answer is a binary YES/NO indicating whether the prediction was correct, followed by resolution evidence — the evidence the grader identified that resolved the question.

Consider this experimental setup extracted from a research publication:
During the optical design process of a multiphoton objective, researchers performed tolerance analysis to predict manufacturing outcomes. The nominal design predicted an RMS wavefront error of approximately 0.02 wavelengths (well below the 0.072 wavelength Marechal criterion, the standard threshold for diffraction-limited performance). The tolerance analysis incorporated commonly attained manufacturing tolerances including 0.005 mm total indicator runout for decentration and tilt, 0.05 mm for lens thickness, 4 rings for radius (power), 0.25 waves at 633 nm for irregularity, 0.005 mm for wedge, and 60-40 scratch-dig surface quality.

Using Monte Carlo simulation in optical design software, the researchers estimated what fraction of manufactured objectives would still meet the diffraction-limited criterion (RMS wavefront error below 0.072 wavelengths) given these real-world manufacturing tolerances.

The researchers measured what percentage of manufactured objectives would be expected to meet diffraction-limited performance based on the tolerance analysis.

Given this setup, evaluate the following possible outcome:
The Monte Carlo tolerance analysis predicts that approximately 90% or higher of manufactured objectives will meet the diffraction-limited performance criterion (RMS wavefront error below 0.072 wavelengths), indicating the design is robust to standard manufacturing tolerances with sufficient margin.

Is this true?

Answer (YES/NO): YES